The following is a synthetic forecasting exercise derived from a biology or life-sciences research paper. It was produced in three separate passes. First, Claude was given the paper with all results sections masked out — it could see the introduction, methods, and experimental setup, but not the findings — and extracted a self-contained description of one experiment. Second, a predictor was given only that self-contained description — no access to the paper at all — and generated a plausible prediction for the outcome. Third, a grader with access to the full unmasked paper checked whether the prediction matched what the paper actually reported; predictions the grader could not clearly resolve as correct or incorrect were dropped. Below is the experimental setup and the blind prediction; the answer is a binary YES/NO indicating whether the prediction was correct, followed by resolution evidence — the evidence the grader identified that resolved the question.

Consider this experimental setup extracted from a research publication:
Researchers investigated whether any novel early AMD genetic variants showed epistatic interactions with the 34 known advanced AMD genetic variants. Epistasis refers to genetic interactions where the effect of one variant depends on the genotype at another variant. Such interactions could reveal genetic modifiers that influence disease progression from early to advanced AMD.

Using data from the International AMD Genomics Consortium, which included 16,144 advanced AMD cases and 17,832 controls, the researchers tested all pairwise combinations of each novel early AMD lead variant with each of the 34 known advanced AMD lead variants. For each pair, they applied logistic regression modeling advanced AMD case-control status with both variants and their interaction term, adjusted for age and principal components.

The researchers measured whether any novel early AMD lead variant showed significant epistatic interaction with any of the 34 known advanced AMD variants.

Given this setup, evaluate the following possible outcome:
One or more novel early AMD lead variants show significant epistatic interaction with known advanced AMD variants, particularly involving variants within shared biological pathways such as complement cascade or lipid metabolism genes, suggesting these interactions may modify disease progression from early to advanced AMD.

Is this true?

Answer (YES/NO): NO